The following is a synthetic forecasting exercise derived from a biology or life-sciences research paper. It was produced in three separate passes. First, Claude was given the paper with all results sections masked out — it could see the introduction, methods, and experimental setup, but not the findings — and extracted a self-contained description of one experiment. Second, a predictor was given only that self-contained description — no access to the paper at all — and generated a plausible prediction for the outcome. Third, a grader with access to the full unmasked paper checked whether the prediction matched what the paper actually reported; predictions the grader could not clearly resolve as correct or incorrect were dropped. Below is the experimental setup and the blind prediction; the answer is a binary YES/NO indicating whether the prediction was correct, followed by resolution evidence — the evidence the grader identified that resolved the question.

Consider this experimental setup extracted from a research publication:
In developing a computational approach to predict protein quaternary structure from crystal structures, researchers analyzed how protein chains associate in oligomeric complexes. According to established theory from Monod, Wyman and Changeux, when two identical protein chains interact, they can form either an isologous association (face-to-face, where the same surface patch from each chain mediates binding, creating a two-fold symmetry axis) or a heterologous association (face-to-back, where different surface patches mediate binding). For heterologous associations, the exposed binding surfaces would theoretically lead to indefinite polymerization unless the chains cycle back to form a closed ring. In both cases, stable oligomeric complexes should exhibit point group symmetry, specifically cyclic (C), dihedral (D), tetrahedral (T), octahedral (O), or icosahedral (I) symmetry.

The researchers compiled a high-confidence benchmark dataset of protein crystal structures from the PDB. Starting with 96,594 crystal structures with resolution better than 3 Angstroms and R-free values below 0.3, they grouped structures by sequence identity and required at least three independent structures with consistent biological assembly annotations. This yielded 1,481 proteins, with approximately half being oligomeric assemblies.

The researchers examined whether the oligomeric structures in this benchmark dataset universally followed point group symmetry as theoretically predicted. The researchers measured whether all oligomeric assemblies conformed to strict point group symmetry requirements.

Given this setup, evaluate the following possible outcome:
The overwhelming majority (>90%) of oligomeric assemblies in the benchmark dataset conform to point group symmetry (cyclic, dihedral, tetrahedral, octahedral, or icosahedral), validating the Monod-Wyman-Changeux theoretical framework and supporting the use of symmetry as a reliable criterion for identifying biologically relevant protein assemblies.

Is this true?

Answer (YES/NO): YES